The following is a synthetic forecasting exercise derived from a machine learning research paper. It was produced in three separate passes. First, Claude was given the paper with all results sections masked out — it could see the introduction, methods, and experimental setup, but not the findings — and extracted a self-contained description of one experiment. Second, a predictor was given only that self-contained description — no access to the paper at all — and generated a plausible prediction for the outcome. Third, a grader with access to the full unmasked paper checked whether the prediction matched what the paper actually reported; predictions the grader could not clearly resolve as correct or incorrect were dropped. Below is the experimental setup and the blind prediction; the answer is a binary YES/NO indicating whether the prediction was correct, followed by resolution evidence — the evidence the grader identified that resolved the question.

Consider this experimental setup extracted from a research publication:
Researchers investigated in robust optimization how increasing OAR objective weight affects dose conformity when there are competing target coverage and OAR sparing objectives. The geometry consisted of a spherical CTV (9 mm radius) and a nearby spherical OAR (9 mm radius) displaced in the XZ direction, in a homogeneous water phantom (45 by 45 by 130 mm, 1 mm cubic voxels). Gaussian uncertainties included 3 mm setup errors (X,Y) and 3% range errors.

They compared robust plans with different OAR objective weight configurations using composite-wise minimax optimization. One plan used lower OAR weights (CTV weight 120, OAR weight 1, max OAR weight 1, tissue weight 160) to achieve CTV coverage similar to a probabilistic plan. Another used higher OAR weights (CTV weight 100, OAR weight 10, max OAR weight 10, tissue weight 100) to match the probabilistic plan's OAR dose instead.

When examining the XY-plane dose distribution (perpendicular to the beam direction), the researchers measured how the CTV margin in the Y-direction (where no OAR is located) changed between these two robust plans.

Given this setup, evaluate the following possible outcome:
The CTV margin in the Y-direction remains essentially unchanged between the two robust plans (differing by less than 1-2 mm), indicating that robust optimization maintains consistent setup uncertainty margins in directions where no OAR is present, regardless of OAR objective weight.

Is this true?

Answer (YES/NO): NO